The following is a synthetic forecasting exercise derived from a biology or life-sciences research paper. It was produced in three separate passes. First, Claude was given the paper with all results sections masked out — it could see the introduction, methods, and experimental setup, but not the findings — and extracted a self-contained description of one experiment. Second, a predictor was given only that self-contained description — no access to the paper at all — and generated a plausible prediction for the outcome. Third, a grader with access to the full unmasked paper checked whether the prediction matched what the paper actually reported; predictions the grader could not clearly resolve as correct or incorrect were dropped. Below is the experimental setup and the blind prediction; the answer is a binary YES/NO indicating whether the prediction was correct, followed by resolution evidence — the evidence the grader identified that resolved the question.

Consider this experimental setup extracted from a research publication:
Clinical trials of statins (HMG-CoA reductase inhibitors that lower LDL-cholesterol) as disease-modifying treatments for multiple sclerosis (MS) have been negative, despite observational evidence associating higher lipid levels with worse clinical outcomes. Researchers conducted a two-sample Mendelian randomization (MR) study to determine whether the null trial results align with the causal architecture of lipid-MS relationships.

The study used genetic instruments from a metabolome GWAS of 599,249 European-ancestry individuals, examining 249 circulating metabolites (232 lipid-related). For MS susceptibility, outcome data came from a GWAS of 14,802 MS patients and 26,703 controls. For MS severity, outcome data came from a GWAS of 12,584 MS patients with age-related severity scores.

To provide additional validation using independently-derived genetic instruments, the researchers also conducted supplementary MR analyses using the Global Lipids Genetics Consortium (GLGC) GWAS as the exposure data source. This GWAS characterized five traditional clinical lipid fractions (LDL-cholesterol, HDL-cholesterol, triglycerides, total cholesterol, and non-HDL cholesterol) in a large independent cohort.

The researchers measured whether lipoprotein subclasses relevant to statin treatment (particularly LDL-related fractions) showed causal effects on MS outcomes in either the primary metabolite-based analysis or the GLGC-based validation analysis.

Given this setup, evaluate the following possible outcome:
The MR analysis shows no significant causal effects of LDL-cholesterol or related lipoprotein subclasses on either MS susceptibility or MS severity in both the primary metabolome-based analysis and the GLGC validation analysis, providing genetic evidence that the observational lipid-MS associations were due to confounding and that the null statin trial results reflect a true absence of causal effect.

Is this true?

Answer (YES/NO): YES